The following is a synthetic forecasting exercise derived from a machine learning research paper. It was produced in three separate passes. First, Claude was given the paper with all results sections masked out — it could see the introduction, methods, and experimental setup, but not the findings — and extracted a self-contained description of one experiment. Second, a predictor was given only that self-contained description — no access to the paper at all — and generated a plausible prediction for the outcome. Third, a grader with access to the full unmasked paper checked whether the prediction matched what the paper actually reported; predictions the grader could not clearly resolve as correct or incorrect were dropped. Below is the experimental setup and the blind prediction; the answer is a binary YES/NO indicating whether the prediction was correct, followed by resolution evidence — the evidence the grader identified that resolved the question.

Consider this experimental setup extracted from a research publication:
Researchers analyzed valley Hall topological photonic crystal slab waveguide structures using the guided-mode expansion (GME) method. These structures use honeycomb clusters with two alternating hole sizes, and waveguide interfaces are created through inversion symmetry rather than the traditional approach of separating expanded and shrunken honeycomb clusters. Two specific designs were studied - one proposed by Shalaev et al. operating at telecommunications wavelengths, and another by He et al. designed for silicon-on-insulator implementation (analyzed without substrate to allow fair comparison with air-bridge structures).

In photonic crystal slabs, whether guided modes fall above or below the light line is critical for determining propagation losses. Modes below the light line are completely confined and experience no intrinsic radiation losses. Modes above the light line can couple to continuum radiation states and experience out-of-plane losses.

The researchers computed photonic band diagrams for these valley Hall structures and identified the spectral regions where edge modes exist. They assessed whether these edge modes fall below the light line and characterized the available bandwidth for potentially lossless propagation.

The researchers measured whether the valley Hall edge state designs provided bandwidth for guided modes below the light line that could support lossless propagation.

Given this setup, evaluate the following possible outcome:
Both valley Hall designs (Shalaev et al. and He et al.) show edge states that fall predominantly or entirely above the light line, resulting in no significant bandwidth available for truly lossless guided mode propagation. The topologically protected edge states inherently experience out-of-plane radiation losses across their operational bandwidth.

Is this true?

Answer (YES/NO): NO